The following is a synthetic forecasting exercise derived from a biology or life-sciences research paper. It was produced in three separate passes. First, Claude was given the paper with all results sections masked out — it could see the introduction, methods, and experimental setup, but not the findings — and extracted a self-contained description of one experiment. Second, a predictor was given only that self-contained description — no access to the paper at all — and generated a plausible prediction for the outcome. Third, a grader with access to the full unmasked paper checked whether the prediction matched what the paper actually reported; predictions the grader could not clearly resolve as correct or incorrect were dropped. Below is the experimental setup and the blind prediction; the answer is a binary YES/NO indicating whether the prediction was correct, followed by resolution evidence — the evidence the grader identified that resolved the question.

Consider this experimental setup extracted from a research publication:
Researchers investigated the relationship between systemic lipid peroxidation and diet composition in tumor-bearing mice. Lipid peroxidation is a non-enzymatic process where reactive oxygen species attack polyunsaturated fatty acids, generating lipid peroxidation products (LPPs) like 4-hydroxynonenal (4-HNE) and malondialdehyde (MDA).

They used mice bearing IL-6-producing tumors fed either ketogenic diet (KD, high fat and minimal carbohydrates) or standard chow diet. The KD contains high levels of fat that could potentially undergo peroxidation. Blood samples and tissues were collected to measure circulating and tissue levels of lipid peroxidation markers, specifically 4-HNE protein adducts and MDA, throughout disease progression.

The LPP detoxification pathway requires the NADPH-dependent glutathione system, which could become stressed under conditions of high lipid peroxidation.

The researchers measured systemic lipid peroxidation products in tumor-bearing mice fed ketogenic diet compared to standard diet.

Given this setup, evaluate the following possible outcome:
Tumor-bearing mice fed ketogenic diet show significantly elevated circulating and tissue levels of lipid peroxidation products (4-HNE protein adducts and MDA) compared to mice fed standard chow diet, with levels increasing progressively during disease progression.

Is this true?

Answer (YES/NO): NO